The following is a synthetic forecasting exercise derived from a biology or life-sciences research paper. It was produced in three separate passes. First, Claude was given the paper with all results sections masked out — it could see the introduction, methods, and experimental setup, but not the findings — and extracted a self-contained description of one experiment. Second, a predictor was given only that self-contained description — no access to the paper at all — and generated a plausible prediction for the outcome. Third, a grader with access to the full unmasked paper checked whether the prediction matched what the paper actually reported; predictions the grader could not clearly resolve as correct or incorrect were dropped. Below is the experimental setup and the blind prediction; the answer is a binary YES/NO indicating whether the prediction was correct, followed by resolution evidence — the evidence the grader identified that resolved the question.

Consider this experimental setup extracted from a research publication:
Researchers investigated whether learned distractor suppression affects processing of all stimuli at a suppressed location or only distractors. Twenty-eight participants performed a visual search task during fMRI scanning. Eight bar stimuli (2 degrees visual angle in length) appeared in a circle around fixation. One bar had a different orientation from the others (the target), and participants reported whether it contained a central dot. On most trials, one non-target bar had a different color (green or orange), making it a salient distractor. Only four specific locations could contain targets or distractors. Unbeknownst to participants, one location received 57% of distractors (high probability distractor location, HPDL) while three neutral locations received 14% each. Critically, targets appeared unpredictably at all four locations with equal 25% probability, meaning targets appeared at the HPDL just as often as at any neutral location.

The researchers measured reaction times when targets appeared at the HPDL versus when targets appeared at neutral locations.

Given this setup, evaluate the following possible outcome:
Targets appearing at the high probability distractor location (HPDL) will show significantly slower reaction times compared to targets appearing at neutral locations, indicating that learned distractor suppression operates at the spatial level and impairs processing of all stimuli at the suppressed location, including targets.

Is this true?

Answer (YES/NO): NO